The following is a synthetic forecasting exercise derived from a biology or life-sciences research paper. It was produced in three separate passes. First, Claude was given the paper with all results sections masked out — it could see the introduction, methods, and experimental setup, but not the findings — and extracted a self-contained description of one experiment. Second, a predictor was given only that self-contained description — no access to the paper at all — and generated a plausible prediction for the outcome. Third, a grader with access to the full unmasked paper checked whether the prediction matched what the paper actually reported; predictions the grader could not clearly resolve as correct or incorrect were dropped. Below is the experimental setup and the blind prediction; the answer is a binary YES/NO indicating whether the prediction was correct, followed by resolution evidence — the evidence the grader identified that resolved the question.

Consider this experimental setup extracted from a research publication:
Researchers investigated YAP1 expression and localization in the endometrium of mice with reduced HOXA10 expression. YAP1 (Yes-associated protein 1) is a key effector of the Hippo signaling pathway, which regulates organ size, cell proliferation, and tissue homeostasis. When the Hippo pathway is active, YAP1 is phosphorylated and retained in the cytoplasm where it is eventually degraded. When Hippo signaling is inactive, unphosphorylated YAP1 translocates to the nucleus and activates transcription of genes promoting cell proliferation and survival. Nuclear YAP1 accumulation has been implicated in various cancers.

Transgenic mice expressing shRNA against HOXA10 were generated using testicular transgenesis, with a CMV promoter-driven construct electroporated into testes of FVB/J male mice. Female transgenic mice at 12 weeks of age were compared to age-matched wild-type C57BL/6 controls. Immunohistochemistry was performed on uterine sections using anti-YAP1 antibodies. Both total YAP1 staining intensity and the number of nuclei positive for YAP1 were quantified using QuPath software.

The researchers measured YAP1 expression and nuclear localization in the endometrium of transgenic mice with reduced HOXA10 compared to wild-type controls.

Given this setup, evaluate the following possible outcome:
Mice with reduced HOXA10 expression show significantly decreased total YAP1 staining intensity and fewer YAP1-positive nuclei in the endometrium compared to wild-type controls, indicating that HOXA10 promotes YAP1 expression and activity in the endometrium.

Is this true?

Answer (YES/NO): NO